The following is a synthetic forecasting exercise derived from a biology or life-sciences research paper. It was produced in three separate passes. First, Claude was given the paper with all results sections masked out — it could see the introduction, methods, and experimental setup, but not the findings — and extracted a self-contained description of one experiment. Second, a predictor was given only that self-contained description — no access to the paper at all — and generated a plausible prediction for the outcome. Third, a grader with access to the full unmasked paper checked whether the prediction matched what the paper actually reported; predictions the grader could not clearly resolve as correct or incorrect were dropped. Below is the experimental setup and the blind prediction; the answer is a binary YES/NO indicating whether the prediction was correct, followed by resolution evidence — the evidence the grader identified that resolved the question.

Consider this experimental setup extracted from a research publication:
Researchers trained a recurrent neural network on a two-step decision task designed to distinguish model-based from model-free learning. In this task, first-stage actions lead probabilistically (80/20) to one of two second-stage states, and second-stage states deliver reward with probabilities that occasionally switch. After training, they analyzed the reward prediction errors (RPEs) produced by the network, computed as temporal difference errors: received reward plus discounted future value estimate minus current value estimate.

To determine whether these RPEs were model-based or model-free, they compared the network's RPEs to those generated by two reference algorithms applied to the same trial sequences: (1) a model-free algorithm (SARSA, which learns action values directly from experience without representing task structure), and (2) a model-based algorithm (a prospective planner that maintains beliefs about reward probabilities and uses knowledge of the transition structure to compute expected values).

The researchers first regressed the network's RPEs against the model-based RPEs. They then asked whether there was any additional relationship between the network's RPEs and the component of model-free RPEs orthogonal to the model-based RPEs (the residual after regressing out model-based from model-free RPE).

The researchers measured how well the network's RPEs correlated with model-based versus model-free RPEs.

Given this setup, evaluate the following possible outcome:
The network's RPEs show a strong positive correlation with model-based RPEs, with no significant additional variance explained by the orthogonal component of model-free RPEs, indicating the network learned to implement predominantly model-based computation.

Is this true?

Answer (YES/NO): YES